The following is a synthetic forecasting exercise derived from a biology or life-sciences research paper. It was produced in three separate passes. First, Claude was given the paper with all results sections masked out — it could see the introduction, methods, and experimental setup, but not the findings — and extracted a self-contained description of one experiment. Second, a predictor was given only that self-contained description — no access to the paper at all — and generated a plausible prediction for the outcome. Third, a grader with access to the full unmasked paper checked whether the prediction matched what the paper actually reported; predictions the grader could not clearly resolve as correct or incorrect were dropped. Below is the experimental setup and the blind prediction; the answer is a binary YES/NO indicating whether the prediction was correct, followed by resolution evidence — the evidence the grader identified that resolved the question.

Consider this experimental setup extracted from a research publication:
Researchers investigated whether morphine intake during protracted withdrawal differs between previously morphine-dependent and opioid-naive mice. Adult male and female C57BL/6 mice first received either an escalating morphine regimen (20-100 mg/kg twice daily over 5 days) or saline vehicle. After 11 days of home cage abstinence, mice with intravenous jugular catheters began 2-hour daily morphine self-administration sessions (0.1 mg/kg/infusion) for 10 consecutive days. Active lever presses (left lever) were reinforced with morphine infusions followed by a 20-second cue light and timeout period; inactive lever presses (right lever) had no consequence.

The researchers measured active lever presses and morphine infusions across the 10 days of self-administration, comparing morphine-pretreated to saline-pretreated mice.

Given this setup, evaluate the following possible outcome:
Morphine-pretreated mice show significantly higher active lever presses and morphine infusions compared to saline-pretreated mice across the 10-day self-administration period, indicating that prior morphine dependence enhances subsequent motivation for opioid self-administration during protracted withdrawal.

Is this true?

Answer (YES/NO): YES